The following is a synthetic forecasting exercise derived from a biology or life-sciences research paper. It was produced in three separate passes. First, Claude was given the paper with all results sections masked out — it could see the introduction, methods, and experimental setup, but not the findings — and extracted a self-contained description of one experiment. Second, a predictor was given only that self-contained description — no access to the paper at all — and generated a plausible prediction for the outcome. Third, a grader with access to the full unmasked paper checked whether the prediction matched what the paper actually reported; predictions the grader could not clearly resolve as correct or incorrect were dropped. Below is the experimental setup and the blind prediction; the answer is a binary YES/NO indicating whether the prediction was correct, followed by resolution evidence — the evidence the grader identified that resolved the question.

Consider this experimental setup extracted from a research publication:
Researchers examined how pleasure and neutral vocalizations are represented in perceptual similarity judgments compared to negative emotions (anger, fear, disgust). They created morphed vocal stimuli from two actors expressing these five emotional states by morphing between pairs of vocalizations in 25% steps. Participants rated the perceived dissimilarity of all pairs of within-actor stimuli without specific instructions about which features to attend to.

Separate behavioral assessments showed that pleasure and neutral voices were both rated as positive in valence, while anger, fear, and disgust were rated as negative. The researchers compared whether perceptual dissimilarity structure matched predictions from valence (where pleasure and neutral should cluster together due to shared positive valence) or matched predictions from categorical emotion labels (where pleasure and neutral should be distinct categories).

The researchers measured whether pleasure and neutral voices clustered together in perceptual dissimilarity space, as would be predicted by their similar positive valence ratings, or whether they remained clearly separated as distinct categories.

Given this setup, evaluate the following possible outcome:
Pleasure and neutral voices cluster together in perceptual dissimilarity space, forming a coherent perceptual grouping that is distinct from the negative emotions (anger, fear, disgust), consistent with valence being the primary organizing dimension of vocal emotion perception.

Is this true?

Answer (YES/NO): NO